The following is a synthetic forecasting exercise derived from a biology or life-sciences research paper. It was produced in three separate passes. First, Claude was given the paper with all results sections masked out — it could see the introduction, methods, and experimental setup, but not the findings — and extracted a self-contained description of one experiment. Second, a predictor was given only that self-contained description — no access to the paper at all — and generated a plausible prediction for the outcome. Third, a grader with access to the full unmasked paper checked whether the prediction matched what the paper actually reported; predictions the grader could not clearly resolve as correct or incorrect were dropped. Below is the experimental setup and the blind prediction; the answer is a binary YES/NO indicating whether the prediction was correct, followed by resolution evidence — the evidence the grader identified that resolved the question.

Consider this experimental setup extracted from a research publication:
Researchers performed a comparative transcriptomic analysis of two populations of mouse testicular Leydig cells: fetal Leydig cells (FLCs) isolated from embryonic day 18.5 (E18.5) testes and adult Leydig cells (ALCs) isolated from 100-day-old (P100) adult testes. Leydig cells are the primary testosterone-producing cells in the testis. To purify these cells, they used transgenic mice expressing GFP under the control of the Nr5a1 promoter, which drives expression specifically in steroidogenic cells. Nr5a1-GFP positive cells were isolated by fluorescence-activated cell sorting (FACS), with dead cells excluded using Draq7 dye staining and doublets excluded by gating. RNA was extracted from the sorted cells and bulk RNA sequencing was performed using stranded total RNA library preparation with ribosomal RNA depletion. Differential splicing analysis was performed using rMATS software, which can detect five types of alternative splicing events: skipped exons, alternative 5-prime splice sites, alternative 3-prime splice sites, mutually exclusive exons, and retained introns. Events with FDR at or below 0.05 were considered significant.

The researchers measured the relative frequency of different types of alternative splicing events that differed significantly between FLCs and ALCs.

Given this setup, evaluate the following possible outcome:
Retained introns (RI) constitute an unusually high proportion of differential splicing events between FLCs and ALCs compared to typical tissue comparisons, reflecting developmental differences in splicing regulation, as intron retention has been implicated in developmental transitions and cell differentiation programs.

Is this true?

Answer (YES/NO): YES